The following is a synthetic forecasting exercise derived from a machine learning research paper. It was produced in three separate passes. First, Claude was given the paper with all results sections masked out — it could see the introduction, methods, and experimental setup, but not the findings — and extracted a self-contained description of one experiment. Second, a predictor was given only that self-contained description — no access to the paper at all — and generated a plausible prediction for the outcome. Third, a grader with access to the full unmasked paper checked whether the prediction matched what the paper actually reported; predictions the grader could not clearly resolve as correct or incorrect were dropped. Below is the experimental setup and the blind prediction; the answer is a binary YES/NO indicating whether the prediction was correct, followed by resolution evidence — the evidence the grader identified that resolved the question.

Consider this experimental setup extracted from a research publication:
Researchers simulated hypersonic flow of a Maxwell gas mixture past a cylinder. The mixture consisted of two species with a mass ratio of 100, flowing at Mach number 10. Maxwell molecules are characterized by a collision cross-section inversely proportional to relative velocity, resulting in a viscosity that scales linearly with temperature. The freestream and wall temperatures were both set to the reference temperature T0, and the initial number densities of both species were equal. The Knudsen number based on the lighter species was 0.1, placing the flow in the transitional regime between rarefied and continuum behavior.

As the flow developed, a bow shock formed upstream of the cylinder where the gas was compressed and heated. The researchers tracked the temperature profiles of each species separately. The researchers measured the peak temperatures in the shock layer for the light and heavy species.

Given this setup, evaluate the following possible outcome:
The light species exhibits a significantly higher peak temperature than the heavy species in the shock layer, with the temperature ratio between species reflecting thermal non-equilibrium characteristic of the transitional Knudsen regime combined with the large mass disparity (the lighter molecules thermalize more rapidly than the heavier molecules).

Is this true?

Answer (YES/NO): NO